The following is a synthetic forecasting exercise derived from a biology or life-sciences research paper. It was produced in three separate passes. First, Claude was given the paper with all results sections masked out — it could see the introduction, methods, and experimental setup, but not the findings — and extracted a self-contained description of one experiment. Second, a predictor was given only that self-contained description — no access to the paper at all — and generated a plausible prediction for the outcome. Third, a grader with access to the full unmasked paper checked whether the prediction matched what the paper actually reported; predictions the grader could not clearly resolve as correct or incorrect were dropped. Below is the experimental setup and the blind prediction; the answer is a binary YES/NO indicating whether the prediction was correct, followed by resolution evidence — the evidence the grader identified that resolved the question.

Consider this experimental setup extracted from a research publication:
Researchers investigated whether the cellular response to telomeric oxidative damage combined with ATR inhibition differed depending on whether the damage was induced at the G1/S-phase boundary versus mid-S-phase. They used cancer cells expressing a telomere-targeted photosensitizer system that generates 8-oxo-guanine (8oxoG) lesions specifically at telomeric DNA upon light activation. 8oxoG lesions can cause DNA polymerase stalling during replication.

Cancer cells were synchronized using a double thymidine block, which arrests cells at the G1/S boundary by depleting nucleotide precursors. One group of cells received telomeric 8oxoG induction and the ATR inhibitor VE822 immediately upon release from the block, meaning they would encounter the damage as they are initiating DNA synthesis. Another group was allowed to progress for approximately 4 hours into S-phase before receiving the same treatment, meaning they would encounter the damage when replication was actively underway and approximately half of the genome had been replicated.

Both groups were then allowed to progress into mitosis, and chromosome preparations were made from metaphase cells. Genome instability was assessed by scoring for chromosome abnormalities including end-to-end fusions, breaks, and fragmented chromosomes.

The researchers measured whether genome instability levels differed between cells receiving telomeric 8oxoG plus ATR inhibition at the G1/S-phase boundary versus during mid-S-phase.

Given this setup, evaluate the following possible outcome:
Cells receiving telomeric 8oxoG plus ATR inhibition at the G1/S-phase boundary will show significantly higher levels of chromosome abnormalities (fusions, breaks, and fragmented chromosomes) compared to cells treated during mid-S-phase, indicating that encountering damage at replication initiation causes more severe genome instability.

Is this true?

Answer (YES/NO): NO